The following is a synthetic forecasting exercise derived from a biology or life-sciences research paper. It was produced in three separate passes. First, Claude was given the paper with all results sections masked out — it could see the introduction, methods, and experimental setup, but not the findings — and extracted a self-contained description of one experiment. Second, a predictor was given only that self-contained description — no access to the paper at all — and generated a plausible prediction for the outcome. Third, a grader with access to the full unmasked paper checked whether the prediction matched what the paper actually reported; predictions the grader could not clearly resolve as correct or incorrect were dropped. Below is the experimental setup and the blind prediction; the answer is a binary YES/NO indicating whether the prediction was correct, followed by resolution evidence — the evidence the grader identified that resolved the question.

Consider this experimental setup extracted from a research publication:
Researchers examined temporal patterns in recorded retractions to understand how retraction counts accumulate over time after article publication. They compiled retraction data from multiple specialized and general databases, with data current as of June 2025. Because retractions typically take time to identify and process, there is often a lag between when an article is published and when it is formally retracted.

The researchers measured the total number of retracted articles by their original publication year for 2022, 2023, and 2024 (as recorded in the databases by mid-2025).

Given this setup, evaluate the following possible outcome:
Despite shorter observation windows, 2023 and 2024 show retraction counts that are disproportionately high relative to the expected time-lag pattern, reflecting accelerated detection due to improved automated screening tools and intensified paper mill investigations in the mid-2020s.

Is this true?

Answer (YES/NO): NO